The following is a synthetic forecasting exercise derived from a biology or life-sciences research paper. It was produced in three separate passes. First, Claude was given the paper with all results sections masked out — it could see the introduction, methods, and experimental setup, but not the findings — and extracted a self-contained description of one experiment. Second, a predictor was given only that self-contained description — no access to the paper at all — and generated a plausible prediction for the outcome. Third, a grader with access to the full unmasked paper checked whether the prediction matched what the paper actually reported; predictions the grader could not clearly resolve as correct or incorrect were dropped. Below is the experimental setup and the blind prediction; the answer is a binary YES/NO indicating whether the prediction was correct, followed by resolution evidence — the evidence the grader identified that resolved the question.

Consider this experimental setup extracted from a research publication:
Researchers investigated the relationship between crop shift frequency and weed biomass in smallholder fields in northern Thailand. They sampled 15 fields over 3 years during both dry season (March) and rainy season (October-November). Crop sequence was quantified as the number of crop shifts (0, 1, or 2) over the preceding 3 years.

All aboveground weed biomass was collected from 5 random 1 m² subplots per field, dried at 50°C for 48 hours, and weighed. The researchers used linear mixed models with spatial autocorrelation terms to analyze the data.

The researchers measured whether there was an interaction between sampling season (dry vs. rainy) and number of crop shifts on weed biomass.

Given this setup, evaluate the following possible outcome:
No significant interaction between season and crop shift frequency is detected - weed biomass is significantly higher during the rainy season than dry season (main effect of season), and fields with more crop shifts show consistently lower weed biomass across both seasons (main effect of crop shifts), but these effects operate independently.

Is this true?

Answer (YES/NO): NO